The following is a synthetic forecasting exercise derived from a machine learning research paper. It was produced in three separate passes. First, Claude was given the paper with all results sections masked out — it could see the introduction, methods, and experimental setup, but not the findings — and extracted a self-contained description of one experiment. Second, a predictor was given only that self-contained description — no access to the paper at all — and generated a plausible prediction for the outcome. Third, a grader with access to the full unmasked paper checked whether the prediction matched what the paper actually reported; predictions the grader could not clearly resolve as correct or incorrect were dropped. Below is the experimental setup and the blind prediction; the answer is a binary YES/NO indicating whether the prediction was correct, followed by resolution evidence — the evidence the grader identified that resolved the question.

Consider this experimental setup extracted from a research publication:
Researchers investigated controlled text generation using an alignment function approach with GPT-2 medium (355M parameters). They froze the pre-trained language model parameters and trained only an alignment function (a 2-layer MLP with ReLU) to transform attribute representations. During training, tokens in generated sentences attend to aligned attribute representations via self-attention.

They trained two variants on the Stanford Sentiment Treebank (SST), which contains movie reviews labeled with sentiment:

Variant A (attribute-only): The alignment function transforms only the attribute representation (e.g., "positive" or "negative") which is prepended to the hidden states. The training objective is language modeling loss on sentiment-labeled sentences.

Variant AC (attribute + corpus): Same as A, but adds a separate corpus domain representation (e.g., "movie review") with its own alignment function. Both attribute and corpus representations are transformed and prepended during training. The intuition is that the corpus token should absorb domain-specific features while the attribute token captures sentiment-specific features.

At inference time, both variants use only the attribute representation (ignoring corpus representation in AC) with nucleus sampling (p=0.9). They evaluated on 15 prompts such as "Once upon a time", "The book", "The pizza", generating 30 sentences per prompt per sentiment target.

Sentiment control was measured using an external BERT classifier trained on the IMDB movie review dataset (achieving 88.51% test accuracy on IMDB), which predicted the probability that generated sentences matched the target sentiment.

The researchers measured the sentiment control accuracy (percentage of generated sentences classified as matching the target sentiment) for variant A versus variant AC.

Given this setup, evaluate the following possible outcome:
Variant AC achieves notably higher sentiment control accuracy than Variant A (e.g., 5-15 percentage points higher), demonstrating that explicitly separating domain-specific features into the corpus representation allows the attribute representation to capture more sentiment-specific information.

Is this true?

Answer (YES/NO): YES